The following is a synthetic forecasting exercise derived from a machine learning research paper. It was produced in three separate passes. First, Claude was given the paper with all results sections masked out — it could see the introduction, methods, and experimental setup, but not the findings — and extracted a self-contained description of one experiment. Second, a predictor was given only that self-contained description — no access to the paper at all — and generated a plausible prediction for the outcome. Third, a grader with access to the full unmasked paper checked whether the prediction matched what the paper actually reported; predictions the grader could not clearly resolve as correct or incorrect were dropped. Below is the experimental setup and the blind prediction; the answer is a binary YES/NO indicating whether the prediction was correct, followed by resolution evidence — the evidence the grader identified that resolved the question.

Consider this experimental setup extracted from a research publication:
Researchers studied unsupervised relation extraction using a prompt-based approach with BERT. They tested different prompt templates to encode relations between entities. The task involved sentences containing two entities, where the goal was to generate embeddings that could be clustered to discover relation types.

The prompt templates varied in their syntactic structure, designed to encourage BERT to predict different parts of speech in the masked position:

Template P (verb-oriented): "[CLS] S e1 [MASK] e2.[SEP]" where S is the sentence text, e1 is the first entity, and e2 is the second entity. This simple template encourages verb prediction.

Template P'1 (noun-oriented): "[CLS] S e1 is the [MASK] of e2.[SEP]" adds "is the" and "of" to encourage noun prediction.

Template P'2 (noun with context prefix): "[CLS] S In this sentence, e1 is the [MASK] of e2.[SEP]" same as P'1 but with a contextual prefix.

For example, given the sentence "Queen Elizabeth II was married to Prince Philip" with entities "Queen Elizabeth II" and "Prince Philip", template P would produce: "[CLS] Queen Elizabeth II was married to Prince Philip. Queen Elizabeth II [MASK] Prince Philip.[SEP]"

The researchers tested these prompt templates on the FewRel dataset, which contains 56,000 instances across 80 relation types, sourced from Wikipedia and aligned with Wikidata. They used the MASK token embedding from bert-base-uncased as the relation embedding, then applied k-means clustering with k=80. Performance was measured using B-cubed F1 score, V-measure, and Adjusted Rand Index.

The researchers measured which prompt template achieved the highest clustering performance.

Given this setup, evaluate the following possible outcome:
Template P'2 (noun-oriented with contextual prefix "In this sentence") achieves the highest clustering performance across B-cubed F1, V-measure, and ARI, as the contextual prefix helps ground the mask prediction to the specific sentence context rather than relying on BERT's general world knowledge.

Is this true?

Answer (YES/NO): NO